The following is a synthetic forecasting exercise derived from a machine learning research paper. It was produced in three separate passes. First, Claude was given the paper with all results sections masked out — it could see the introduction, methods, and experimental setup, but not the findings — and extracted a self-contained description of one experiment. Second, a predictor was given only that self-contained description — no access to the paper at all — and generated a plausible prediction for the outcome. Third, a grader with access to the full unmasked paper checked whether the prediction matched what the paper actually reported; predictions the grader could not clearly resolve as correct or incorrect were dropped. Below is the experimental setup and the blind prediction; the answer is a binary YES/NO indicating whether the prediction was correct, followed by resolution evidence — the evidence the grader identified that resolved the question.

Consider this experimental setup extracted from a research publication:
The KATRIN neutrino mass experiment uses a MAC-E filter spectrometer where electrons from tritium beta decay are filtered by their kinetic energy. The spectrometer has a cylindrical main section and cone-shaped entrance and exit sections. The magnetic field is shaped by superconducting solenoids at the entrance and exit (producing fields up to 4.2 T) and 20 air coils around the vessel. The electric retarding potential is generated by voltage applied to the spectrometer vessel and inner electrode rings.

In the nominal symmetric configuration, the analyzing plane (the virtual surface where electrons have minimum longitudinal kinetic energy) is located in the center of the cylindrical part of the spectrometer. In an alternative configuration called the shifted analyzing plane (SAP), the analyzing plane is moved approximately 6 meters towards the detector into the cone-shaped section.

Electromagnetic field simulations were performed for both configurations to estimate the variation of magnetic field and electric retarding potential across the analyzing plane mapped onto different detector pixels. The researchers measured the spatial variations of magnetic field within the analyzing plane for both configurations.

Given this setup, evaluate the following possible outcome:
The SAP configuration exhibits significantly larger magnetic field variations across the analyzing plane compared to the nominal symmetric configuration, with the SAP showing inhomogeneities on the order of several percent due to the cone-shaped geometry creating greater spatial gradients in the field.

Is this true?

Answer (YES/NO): NO